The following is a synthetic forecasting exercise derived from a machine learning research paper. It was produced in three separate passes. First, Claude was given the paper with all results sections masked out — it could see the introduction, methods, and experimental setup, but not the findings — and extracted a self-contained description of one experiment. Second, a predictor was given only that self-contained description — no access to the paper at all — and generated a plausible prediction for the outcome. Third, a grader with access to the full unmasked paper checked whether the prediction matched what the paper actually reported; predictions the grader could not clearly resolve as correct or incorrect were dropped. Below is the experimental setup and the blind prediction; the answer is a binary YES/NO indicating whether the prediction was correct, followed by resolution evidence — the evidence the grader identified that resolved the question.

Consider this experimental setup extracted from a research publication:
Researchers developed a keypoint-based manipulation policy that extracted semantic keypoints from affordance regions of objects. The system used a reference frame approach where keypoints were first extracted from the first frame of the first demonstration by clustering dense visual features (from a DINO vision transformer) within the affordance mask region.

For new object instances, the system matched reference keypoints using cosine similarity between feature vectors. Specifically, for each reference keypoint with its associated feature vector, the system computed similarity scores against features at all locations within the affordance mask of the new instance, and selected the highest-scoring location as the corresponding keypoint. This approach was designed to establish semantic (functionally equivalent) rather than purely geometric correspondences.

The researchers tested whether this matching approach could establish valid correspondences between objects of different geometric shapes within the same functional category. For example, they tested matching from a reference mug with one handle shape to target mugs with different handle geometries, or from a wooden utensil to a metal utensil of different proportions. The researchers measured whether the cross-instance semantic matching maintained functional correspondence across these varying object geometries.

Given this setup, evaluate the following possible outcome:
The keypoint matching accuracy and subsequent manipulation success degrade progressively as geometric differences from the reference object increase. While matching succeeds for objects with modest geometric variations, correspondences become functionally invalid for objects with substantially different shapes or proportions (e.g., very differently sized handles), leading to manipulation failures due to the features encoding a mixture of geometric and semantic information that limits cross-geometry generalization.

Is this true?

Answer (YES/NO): NO